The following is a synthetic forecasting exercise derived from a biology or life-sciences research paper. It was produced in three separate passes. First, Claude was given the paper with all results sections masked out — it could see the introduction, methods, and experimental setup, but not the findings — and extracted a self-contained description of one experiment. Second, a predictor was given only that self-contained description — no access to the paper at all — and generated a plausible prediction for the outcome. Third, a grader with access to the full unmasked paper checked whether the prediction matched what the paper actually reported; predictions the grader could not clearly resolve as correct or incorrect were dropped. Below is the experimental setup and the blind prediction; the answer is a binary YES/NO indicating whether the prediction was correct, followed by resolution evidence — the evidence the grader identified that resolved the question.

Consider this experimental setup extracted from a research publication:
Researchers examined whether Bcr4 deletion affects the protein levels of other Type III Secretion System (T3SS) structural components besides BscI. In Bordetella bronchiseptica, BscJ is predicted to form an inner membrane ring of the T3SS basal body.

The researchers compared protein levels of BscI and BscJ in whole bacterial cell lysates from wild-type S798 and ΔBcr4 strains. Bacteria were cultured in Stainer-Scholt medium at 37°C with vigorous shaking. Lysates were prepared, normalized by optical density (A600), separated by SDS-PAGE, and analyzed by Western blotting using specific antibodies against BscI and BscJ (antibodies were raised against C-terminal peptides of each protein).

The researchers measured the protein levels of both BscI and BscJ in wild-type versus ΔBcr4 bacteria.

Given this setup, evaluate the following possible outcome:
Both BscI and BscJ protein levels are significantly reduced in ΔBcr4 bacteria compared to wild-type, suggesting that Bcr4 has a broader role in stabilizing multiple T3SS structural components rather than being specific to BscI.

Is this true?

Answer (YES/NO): NO